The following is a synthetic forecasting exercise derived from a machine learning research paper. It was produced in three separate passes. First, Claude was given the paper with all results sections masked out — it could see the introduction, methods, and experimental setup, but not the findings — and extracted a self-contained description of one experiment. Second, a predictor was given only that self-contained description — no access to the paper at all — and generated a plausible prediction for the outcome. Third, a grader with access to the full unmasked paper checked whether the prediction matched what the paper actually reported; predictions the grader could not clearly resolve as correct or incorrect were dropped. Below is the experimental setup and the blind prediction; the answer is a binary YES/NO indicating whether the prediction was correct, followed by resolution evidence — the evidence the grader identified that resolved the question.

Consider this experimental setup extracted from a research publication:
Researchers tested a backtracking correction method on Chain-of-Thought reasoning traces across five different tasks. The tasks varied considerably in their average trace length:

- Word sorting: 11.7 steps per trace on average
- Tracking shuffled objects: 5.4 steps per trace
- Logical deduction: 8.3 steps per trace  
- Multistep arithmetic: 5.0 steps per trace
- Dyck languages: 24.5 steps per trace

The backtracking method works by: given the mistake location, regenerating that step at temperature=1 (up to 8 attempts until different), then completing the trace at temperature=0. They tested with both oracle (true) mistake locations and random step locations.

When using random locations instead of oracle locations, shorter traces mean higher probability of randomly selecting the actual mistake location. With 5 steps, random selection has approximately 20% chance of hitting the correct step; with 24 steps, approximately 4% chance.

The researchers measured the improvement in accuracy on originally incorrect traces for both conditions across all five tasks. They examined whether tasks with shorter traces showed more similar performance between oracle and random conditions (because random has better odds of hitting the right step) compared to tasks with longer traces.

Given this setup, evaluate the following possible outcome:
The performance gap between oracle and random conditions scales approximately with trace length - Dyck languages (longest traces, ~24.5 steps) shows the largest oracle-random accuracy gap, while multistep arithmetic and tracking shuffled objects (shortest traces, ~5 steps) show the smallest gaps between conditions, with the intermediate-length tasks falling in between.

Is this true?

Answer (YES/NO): NO